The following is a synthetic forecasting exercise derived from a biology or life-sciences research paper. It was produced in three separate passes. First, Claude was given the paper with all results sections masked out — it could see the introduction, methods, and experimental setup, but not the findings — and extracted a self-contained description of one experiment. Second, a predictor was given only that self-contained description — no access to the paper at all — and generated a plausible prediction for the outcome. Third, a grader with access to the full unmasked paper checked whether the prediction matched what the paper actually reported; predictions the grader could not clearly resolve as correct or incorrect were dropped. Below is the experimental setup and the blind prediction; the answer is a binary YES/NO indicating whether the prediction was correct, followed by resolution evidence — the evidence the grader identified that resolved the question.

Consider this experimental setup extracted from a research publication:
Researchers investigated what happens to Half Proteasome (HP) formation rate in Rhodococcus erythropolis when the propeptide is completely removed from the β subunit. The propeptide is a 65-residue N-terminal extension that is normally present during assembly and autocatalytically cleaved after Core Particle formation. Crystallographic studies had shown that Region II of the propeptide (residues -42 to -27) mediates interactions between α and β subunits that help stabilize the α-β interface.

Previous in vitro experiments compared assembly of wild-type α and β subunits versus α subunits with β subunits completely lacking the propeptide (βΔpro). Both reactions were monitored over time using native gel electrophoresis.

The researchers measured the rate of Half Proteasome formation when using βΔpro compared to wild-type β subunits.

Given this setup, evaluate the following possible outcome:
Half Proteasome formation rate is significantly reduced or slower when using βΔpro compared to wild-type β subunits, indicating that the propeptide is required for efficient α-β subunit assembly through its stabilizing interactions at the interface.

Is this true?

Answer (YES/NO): YES